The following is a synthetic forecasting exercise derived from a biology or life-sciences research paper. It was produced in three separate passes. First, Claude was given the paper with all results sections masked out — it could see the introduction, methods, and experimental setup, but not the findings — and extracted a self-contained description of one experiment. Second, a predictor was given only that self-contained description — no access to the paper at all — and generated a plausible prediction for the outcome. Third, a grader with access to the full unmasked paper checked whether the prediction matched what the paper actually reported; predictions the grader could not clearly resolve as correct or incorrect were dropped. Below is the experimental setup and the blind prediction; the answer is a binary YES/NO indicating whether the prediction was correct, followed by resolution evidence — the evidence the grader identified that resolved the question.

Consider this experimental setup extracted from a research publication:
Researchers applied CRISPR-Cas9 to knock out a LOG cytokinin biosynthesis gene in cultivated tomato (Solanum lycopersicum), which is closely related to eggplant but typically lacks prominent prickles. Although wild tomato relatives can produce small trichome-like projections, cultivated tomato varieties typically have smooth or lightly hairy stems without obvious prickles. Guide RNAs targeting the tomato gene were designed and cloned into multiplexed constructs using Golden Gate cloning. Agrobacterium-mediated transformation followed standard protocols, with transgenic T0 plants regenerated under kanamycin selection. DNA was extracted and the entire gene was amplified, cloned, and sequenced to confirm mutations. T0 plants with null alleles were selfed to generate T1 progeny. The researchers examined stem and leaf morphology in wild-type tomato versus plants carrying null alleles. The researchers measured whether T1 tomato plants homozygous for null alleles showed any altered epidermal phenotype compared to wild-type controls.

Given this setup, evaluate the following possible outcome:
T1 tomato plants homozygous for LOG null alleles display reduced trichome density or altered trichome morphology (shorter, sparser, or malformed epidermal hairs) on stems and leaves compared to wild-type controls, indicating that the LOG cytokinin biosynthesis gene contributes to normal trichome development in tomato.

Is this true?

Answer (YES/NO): NO